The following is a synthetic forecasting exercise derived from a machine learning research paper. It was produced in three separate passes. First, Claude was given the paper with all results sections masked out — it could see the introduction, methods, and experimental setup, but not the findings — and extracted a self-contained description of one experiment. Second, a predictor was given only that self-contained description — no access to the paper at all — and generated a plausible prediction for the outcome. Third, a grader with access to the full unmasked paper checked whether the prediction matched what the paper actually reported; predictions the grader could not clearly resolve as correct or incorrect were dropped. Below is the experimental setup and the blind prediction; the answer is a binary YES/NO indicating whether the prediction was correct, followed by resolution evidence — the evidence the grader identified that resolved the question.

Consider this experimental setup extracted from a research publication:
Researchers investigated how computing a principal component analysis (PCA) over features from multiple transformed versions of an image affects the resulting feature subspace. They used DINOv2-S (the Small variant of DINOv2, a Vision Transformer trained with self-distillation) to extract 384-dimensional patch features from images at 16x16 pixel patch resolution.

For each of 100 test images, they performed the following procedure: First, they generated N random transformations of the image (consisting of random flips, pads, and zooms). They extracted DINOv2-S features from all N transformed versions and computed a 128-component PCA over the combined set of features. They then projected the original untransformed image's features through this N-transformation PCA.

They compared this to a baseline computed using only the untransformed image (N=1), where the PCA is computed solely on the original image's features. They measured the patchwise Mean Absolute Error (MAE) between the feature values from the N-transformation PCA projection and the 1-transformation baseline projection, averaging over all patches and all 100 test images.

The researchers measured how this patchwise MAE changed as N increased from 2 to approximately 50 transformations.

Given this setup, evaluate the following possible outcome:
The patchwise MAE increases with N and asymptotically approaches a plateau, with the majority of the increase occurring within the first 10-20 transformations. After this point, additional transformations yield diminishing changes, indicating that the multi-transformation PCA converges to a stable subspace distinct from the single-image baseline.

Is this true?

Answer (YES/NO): NO